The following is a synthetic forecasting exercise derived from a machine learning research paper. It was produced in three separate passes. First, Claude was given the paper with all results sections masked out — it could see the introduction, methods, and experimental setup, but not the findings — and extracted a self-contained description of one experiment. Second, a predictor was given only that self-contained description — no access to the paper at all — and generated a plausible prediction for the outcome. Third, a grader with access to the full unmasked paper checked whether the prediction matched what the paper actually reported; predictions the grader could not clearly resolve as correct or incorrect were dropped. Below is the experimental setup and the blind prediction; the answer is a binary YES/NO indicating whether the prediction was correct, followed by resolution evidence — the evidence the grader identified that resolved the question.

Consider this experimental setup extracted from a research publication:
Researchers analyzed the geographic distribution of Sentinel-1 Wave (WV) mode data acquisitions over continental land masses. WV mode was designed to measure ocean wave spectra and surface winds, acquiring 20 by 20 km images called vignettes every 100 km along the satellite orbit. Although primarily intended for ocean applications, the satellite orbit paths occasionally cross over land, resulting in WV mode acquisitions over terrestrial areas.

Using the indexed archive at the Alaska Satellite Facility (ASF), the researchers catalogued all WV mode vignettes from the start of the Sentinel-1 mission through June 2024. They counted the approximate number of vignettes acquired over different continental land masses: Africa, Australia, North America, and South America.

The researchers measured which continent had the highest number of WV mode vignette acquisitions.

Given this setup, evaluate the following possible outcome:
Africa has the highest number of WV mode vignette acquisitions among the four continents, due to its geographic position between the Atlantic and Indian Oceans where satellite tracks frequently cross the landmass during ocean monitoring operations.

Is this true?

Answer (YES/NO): YES